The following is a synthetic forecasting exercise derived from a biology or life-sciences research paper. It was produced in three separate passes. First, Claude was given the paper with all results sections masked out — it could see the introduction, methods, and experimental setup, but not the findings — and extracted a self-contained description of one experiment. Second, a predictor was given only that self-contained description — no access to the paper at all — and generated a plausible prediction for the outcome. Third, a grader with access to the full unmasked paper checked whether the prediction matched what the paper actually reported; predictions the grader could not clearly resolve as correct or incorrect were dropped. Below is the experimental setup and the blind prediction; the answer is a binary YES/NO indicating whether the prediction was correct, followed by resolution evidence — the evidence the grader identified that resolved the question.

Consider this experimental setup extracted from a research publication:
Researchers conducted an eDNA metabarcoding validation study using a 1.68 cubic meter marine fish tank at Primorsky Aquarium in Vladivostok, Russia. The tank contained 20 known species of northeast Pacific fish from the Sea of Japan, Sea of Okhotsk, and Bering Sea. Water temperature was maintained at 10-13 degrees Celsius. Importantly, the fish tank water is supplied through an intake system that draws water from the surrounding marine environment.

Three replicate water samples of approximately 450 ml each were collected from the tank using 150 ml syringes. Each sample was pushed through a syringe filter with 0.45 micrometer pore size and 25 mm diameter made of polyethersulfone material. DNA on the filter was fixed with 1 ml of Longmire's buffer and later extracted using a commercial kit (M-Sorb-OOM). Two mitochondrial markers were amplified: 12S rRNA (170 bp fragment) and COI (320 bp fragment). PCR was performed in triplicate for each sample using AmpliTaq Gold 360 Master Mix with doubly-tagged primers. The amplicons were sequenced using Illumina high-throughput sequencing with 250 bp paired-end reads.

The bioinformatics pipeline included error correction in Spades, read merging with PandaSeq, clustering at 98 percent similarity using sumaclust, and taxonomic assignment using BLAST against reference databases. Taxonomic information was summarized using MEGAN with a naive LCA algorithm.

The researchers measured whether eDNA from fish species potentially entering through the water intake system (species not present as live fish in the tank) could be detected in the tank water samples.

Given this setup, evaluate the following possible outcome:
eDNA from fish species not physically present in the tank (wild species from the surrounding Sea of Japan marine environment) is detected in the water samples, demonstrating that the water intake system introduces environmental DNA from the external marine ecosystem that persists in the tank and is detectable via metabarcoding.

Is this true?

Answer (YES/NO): YES